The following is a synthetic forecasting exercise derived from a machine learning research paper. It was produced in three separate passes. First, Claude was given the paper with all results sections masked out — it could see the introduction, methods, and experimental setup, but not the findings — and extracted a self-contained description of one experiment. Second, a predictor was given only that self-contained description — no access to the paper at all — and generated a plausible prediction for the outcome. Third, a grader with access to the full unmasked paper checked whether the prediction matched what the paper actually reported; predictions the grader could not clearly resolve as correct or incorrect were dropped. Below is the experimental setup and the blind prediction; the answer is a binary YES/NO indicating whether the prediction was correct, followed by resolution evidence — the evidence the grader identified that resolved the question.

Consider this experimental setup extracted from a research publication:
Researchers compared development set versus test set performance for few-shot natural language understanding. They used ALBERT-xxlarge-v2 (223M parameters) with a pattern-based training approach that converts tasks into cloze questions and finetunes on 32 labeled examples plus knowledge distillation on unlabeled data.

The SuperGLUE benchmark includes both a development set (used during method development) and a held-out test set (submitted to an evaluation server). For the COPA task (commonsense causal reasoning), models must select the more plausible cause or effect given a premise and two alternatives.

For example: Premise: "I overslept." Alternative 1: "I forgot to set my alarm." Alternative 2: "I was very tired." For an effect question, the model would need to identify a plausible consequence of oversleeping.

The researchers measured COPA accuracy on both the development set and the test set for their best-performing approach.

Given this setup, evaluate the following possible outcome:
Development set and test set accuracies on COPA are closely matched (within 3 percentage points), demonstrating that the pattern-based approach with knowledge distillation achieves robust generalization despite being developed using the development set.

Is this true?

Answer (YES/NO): NO